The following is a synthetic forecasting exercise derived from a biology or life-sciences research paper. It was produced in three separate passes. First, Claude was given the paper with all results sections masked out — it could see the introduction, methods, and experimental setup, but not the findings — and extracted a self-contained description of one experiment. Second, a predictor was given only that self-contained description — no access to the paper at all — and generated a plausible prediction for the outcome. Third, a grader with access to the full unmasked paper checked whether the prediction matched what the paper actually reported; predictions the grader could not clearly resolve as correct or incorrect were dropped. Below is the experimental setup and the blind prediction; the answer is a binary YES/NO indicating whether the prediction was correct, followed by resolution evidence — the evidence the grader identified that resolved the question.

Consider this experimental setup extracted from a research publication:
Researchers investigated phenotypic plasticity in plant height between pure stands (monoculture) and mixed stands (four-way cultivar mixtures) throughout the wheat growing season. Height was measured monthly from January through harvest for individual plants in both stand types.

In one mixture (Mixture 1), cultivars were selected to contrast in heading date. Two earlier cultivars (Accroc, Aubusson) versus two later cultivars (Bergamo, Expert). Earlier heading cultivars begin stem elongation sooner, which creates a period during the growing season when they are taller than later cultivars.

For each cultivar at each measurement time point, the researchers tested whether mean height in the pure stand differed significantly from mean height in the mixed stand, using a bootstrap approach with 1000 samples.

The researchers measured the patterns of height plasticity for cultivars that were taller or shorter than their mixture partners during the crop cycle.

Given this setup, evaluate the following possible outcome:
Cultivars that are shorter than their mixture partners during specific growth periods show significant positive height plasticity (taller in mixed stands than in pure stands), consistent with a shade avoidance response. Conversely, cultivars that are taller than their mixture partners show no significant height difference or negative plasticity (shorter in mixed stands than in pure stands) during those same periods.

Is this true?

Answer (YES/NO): YES